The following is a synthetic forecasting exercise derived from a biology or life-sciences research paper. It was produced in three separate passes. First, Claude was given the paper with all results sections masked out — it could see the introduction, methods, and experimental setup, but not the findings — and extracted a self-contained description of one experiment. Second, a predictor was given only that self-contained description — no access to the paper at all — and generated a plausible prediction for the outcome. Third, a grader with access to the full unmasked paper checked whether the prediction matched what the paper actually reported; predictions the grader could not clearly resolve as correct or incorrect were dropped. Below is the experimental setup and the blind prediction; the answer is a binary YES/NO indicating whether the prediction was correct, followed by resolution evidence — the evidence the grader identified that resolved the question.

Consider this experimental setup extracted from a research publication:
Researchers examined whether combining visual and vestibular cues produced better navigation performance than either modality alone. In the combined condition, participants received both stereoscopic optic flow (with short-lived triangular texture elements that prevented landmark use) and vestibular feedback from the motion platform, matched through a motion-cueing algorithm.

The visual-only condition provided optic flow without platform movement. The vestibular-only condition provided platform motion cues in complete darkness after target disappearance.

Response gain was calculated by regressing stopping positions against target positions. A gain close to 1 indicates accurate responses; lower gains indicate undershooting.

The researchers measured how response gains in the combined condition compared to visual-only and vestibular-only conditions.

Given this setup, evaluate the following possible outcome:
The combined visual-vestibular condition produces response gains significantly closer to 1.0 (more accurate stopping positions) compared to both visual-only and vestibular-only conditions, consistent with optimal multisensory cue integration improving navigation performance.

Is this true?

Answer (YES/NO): NO